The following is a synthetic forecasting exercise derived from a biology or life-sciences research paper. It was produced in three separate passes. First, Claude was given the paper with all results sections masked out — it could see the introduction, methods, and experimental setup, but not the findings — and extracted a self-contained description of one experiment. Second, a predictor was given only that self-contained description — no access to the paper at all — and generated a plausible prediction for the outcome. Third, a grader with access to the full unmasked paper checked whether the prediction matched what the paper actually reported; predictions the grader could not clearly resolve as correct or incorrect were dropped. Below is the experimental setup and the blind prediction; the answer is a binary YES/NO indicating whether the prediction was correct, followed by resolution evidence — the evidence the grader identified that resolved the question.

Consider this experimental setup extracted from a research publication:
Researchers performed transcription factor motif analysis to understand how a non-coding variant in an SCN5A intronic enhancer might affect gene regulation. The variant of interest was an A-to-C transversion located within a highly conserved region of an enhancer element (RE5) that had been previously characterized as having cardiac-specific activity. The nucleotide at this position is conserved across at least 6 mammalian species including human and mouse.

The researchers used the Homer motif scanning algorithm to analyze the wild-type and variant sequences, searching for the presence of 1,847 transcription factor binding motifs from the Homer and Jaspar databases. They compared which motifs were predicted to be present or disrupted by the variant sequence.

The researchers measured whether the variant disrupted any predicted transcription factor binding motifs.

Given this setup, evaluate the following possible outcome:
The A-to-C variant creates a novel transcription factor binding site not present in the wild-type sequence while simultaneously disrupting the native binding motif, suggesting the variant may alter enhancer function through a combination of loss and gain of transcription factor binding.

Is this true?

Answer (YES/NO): YES